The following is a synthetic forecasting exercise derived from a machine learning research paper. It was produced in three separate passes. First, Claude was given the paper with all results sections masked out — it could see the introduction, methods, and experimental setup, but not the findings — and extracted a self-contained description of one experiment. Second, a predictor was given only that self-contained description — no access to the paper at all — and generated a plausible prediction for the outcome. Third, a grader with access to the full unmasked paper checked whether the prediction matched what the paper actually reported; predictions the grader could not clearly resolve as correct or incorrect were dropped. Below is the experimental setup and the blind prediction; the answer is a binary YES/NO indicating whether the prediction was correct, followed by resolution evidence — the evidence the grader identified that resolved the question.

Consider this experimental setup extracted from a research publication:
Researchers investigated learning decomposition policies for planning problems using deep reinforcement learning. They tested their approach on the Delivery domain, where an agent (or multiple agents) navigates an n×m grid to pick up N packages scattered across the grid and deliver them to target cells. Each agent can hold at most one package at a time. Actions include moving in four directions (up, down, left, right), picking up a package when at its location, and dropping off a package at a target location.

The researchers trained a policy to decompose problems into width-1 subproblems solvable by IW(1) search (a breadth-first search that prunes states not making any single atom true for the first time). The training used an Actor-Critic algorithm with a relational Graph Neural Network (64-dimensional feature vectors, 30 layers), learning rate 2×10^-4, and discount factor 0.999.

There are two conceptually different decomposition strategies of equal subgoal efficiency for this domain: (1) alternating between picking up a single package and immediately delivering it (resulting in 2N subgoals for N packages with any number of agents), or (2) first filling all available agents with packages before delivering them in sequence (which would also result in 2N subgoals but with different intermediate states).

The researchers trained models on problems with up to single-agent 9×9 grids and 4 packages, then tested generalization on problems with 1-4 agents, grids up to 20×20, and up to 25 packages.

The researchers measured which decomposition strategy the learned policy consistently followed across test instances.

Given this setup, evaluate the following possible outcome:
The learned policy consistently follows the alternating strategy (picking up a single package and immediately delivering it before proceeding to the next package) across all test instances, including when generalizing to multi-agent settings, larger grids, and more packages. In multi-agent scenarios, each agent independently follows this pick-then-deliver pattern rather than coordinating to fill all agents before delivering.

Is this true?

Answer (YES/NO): YES